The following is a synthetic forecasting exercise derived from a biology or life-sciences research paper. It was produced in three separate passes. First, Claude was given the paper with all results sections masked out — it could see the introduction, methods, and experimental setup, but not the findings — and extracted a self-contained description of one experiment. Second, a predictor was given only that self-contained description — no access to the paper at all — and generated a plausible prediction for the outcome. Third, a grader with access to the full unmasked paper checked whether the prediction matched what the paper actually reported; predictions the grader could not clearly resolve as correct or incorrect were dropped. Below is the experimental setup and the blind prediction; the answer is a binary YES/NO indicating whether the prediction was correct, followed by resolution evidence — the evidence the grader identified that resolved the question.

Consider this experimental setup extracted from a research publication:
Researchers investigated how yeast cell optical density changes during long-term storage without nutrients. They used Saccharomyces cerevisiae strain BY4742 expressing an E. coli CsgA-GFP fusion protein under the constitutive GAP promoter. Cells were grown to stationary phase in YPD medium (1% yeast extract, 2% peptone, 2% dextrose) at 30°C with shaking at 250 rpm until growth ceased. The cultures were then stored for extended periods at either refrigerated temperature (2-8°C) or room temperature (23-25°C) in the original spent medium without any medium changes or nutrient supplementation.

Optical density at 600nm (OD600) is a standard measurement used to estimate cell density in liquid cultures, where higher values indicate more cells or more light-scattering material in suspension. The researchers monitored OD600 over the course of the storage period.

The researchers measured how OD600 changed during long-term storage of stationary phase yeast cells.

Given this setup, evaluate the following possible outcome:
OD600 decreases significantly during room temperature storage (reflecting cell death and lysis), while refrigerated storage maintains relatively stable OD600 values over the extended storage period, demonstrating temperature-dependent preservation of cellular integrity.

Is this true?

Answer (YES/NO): NO